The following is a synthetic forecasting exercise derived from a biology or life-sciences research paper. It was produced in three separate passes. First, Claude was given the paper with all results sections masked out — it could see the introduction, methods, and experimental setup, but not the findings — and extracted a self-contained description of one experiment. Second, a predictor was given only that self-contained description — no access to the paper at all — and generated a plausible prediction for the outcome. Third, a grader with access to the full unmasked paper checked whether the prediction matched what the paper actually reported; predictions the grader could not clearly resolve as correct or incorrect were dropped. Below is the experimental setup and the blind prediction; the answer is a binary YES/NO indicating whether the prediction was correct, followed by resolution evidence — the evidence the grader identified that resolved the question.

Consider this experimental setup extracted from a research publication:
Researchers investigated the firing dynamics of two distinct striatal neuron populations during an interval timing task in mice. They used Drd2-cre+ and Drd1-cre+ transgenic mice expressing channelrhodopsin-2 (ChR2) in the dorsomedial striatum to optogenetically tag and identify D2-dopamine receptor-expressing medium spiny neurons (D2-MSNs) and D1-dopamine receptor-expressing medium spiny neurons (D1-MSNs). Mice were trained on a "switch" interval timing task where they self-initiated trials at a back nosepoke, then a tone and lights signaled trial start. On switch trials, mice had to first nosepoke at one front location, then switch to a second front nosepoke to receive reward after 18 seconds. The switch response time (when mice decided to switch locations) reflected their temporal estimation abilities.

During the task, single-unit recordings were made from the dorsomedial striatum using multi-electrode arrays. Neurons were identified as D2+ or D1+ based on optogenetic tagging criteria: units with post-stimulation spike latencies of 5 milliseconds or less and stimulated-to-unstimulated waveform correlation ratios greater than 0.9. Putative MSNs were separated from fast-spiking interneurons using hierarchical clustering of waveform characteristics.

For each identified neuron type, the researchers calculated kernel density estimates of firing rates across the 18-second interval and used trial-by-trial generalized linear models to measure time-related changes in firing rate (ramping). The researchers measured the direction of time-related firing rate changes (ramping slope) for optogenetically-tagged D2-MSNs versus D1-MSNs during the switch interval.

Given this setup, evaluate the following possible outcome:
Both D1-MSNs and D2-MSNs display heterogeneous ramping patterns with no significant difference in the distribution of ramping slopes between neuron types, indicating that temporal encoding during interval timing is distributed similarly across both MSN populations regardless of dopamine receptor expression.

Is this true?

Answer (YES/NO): NO